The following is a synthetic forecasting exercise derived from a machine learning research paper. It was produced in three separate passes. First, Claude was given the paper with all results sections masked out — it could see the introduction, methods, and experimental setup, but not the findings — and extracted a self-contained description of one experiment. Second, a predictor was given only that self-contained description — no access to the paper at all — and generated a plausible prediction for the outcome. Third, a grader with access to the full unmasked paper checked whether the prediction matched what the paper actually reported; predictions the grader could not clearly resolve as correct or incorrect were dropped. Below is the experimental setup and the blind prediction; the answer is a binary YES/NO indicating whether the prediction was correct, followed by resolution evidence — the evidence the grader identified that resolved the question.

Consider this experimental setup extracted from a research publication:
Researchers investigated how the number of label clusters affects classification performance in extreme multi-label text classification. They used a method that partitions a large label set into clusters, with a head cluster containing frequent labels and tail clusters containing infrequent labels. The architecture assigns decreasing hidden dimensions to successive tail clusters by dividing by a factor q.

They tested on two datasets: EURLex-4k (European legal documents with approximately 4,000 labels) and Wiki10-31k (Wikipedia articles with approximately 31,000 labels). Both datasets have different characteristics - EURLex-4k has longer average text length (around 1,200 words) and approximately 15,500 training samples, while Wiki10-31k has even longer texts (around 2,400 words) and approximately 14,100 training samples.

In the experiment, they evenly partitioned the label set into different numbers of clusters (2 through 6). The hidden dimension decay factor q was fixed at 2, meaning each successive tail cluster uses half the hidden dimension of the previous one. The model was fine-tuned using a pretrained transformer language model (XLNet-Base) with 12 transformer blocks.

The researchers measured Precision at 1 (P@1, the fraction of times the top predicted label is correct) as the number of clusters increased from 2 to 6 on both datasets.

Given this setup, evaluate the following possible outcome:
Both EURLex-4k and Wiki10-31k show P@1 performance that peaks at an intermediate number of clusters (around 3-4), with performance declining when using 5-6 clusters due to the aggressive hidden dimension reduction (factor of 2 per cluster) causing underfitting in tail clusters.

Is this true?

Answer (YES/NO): NO